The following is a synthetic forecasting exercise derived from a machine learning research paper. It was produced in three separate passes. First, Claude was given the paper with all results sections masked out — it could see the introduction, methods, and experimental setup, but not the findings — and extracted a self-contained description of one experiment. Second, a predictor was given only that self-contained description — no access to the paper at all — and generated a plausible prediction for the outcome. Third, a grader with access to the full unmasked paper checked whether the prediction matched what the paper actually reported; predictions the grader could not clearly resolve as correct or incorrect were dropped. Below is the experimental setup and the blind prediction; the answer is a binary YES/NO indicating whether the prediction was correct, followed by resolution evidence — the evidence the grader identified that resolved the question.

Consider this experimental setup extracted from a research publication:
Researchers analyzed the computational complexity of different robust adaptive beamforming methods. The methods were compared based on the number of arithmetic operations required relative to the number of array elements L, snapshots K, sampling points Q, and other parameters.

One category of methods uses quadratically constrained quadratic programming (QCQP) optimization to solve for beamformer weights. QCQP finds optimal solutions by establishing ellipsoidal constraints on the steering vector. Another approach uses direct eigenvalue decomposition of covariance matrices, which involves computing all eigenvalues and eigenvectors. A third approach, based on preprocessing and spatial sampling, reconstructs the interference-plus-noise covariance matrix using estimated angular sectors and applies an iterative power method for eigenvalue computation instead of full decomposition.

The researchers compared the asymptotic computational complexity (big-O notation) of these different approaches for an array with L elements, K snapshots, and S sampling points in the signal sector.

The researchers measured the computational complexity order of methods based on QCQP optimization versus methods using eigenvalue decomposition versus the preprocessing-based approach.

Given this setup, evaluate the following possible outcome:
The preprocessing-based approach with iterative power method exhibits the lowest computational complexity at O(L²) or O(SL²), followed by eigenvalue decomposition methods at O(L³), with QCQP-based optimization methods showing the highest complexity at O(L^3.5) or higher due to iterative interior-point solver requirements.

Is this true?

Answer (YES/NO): YES